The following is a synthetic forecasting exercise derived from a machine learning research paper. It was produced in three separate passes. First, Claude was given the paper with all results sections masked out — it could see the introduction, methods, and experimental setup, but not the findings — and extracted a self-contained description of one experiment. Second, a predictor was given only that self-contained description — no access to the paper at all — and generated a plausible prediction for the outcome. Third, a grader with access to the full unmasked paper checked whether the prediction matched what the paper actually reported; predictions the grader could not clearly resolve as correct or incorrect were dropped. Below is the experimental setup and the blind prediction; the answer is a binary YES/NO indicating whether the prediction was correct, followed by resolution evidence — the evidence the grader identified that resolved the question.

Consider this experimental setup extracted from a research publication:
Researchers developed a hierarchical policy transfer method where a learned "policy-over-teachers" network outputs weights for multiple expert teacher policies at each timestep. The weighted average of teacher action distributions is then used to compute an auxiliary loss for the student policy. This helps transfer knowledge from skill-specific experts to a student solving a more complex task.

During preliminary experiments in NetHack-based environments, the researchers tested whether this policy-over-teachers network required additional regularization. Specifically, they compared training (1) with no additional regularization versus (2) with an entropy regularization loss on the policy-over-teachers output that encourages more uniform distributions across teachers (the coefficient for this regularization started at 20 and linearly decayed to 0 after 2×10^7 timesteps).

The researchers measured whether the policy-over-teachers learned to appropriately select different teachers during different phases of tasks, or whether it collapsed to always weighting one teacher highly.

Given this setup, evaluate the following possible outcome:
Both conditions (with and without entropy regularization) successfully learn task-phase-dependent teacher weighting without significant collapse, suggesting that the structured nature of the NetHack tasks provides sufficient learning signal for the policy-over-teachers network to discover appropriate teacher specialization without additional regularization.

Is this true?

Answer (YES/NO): NO